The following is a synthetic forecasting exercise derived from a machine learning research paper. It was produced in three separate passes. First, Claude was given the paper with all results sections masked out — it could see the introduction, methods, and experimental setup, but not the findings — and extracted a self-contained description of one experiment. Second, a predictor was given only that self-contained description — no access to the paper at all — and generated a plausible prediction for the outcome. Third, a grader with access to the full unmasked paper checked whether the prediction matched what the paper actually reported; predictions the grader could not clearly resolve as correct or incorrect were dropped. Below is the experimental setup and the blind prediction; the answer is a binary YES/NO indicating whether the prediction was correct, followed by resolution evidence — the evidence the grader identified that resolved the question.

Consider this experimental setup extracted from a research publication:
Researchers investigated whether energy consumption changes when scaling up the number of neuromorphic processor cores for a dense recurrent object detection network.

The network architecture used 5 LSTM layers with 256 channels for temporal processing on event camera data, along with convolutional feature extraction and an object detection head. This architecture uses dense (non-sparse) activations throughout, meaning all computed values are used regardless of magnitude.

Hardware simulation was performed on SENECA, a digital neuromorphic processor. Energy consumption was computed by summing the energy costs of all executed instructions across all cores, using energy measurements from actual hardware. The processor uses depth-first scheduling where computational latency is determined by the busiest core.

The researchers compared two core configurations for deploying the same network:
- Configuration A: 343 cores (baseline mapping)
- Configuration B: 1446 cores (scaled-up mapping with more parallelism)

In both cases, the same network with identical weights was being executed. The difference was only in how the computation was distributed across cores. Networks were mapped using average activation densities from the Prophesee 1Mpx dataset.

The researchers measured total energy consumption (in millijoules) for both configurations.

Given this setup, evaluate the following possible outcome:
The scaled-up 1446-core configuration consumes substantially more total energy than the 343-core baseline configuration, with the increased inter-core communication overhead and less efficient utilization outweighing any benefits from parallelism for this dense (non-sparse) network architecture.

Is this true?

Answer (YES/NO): NO